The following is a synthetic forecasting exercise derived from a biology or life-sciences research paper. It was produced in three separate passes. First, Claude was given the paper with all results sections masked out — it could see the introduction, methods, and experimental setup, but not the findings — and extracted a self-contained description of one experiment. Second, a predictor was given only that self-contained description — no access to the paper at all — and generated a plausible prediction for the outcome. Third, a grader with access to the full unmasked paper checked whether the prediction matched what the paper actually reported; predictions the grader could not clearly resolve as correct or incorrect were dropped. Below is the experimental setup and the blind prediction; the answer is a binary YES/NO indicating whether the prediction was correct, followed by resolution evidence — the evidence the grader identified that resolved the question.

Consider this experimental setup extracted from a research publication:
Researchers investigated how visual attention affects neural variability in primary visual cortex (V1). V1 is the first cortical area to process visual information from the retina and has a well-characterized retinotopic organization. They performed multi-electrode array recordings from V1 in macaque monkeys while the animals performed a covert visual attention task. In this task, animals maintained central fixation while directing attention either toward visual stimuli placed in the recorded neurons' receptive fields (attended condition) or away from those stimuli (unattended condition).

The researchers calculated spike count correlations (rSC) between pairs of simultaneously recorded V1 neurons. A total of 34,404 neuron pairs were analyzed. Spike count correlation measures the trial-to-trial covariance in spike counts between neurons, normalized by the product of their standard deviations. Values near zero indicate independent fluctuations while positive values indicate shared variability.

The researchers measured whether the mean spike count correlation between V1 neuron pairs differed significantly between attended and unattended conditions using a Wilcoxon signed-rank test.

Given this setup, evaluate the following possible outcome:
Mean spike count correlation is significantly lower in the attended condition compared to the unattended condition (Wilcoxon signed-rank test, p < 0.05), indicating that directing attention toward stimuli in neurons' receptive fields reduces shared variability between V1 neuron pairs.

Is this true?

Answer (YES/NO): YES